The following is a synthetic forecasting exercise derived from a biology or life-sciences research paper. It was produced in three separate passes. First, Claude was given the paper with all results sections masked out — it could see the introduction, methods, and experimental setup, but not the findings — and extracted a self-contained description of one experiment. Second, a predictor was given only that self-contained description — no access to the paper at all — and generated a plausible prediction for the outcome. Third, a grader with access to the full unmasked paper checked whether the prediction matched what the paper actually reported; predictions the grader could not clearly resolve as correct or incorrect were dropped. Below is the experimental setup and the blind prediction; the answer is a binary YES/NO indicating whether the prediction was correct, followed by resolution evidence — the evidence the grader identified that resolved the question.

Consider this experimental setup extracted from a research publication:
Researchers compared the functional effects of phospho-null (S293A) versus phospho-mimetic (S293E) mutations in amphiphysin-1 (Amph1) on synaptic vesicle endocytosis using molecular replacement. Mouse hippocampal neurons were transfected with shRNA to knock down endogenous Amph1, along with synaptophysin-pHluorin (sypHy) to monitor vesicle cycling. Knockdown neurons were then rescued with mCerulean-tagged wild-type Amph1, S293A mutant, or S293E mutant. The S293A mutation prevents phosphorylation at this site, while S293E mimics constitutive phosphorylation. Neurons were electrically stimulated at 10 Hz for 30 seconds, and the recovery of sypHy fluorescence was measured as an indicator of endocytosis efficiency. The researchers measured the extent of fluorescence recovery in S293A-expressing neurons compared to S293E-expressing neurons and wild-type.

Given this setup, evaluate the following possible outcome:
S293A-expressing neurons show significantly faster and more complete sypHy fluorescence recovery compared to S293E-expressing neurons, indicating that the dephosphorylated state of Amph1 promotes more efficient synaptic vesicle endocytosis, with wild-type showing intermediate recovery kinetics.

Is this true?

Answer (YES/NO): NO